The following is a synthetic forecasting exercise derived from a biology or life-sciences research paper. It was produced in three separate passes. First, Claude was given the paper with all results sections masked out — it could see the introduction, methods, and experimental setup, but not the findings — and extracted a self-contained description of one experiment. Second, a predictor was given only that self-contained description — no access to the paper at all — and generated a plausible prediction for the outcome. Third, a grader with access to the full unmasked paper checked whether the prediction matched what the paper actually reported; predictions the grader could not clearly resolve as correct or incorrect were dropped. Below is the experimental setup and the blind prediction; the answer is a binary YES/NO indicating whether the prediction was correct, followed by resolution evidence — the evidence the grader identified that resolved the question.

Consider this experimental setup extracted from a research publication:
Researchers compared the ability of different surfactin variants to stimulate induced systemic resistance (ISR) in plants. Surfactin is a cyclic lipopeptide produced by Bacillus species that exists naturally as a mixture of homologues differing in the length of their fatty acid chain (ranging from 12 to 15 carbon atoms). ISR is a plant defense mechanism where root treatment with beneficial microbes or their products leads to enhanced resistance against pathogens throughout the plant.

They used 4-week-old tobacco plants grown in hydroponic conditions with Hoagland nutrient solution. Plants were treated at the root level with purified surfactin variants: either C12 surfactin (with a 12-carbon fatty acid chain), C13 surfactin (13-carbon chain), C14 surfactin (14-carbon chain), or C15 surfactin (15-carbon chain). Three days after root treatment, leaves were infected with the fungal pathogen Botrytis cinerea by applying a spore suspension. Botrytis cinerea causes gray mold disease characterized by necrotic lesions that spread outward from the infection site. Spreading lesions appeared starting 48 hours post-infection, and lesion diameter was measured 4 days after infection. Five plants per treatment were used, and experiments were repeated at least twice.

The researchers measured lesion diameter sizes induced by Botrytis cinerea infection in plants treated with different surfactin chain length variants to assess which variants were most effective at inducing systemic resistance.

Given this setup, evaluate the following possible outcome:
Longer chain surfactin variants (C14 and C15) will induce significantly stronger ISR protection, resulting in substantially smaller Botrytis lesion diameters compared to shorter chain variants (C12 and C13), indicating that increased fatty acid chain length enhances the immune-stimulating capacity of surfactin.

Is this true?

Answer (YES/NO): YES